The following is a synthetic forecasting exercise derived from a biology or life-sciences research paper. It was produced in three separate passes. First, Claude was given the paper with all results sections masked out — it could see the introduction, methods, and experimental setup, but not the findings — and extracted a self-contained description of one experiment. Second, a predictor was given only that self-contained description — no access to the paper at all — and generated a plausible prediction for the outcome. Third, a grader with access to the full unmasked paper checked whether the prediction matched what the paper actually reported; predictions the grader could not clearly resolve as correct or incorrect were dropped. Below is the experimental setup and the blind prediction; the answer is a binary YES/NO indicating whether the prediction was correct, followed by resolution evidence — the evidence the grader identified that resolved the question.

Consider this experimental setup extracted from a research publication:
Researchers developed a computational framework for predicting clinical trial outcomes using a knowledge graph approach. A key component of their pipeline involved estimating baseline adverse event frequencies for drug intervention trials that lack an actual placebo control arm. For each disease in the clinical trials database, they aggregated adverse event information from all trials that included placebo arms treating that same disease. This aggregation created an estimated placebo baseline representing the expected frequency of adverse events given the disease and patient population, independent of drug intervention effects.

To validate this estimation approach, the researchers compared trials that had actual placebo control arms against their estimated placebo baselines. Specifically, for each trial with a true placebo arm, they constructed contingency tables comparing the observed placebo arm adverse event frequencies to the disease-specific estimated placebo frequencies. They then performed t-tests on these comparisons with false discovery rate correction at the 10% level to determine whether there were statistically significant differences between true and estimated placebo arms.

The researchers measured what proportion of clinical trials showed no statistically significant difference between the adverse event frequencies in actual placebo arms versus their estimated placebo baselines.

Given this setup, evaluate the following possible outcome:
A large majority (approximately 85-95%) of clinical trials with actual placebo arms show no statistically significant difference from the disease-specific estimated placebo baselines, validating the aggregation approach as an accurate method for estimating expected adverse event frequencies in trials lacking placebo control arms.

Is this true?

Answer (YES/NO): NO